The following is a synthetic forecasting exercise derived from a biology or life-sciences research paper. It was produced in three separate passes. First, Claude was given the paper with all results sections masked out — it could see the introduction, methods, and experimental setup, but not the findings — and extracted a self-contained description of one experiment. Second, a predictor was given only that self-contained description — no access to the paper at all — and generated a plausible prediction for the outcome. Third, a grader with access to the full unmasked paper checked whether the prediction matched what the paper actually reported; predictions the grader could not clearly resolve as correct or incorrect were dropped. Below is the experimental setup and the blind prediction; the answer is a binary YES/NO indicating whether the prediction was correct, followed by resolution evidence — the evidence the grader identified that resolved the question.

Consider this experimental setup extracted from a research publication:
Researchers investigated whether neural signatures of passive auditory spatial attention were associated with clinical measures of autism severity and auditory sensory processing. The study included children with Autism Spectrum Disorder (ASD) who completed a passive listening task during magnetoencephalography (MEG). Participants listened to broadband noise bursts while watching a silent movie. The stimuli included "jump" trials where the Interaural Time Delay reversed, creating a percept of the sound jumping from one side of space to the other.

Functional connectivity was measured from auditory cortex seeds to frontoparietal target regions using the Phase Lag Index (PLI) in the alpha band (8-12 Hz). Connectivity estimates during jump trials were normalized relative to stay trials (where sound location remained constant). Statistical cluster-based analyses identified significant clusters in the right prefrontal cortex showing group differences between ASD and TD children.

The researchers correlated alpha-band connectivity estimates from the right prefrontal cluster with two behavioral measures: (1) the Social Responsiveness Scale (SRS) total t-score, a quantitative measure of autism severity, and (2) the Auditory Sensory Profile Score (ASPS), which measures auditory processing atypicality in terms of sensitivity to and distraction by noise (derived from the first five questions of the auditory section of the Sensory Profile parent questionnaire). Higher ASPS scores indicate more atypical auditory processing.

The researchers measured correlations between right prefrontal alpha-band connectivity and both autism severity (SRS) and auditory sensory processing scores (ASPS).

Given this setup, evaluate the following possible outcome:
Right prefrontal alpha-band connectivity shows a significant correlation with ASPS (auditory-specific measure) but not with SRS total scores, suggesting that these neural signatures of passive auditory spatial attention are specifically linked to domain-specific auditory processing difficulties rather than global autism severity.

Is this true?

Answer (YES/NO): YES